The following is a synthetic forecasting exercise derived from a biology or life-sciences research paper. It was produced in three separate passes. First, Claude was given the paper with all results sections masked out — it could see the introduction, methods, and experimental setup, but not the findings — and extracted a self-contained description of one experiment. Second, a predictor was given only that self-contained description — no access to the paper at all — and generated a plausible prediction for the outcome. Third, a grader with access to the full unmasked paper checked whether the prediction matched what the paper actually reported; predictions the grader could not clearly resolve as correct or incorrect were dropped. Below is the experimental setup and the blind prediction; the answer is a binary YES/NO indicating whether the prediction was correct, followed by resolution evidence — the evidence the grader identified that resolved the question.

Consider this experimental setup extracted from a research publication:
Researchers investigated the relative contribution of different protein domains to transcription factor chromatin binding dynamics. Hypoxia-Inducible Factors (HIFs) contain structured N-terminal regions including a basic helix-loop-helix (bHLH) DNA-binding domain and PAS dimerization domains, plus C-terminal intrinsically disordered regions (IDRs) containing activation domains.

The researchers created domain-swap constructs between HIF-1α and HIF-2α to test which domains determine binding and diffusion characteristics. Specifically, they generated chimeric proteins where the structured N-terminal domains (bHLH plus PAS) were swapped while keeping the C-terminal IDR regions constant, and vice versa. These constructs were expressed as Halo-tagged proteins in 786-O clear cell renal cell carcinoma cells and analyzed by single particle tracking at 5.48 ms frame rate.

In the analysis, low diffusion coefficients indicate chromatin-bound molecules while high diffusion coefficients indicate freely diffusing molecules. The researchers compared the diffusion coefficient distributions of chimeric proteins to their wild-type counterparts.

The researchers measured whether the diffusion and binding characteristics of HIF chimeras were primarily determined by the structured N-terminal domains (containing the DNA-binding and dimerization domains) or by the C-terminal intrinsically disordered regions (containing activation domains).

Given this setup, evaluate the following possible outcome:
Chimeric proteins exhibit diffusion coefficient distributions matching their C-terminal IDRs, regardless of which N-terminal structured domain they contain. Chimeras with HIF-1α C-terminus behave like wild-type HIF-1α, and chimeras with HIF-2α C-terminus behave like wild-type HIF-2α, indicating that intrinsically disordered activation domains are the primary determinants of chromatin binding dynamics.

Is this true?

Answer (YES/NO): YES